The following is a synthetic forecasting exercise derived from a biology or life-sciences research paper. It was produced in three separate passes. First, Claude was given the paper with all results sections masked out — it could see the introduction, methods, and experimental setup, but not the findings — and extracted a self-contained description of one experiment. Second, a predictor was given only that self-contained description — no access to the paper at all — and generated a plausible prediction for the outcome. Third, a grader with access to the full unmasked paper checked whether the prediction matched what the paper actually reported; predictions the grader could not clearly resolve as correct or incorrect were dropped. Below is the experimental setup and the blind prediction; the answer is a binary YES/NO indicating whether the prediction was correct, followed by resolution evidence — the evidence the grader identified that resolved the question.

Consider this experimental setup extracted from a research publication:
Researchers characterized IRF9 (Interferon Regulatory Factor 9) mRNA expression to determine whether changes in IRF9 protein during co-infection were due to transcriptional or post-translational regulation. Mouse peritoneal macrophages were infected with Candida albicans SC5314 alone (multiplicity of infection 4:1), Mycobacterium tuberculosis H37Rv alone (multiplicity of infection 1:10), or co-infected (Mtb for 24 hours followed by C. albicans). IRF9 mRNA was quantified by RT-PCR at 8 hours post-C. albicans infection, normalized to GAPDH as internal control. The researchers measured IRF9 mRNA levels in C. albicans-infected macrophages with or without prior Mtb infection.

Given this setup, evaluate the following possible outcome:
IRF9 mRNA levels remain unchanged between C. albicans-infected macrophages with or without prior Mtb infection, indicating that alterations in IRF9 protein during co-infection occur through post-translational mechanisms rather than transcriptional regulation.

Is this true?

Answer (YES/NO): YES